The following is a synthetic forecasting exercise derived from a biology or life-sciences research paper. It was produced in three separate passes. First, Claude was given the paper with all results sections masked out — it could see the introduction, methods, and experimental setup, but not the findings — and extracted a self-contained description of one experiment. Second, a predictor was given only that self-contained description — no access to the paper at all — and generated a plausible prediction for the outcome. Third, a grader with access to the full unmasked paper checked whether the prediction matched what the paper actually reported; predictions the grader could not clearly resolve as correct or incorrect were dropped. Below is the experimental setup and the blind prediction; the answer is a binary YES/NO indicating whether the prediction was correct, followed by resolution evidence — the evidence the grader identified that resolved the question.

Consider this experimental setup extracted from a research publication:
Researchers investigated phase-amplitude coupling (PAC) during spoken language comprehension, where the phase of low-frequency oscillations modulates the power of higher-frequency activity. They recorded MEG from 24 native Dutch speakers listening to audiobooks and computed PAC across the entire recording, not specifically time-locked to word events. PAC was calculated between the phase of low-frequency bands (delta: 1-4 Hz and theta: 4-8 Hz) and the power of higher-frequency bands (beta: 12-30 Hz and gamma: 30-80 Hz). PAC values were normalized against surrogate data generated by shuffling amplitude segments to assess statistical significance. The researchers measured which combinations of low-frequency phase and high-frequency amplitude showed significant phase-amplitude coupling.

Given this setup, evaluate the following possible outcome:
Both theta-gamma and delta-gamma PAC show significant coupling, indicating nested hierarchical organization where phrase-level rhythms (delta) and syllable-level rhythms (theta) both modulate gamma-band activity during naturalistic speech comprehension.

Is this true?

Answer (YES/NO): YES